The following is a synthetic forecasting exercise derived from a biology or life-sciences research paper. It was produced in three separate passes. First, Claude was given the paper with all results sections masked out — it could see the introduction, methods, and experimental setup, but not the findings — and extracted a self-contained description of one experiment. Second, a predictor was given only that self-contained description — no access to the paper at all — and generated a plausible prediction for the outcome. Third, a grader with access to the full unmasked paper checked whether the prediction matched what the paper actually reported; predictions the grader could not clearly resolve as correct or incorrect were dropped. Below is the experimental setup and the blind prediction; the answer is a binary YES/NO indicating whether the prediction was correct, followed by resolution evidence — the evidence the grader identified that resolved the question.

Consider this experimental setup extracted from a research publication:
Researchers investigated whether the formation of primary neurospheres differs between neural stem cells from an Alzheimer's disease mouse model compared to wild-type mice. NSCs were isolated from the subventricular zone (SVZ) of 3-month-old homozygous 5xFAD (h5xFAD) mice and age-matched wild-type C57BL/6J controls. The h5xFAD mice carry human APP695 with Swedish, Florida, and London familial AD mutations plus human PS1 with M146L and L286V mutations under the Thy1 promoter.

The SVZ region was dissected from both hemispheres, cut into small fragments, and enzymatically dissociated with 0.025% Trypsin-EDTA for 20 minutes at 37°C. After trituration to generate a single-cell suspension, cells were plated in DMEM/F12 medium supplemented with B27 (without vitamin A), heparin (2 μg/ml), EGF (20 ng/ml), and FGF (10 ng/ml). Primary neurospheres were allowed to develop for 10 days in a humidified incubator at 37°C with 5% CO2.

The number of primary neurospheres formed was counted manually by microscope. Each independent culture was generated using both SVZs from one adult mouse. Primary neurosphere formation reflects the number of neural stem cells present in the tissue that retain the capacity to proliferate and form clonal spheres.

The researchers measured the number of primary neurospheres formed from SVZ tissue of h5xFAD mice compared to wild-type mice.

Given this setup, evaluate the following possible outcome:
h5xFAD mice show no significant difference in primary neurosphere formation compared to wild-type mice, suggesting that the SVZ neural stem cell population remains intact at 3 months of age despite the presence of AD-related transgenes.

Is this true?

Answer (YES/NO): NO